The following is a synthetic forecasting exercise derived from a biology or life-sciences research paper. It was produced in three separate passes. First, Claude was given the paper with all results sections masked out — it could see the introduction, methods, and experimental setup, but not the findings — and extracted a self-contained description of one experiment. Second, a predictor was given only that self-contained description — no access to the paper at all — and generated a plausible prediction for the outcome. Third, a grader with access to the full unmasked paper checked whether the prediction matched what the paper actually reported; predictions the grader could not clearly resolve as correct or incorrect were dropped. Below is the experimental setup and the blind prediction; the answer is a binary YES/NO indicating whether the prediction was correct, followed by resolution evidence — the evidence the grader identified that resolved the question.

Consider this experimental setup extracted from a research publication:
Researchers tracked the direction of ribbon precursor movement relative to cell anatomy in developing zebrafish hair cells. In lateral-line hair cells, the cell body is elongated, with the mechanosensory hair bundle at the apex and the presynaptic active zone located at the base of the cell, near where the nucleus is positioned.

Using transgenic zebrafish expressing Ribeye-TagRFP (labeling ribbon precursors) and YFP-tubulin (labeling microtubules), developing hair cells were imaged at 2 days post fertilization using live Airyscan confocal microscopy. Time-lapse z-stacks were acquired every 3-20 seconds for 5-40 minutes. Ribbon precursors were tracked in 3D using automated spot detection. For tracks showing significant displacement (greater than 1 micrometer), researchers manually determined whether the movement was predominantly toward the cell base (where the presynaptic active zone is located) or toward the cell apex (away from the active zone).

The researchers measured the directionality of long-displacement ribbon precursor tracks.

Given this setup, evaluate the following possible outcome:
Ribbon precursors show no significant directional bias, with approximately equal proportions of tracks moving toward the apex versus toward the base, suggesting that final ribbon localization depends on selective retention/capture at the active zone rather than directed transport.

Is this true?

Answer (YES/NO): NO